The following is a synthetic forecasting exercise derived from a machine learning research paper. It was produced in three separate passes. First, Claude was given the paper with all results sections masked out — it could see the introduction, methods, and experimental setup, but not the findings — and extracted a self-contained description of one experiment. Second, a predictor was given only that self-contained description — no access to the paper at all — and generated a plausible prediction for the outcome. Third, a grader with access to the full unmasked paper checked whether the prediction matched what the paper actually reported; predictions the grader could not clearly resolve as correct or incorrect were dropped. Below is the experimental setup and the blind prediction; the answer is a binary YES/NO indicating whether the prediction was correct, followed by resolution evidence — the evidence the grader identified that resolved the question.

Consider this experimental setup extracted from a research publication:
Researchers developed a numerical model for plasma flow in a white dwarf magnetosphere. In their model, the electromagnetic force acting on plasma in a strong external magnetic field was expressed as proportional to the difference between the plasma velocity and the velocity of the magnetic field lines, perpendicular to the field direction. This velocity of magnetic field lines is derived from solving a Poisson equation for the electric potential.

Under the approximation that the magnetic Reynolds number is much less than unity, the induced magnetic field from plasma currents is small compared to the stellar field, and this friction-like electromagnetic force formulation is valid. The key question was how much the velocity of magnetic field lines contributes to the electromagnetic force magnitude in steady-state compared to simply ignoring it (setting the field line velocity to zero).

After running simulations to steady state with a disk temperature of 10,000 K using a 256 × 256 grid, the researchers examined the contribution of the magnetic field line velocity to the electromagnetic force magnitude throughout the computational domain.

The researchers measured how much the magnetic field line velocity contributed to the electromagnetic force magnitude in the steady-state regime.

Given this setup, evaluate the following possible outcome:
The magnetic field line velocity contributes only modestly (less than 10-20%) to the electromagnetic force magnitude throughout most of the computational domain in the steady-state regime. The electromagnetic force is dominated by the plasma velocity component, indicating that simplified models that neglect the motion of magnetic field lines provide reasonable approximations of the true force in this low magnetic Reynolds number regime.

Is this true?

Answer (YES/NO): NO